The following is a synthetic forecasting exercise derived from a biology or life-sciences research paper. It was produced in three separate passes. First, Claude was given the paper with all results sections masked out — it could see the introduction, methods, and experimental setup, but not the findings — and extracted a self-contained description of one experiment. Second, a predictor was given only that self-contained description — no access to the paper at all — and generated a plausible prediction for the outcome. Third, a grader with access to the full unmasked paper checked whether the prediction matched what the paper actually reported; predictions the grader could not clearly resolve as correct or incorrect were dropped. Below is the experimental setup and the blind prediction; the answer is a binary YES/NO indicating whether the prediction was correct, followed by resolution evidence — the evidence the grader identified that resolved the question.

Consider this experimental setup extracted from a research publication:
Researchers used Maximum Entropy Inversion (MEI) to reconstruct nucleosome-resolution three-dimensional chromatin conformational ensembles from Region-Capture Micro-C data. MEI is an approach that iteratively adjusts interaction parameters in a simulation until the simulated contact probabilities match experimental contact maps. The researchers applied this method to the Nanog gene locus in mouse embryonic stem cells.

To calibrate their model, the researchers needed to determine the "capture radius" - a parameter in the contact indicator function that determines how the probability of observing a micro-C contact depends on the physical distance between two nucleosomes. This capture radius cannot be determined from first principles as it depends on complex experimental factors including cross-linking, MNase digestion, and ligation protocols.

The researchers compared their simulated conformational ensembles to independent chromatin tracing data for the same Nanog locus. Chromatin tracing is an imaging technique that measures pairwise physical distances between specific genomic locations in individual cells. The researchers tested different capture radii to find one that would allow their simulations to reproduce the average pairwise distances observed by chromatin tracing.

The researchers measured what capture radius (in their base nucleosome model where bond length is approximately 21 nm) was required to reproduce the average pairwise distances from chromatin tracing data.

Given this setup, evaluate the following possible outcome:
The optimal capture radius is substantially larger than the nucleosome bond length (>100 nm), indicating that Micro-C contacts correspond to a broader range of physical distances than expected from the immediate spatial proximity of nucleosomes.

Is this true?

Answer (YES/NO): NO